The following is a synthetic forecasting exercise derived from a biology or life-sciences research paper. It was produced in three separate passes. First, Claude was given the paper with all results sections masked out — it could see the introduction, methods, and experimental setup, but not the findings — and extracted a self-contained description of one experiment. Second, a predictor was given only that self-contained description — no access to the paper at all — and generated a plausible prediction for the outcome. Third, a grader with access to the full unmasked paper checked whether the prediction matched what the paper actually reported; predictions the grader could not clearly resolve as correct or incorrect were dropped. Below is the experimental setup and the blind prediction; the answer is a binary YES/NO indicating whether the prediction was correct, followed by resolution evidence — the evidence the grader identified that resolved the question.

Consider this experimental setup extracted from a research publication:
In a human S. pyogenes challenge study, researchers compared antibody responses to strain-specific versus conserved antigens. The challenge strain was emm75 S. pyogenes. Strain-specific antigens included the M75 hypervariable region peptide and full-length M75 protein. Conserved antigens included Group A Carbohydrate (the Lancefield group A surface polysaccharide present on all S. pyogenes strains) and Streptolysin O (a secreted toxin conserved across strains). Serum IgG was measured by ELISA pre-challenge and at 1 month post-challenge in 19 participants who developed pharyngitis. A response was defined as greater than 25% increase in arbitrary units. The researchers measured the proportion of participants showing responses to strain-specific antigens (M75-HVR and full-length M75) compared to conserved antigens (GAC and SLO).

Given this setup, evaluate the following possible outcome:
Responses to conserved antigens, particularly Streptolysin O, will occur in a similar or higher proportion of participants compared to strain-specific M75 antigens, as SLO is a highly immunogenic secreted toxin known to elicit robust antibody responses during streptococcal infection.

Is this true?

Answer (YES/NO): YES